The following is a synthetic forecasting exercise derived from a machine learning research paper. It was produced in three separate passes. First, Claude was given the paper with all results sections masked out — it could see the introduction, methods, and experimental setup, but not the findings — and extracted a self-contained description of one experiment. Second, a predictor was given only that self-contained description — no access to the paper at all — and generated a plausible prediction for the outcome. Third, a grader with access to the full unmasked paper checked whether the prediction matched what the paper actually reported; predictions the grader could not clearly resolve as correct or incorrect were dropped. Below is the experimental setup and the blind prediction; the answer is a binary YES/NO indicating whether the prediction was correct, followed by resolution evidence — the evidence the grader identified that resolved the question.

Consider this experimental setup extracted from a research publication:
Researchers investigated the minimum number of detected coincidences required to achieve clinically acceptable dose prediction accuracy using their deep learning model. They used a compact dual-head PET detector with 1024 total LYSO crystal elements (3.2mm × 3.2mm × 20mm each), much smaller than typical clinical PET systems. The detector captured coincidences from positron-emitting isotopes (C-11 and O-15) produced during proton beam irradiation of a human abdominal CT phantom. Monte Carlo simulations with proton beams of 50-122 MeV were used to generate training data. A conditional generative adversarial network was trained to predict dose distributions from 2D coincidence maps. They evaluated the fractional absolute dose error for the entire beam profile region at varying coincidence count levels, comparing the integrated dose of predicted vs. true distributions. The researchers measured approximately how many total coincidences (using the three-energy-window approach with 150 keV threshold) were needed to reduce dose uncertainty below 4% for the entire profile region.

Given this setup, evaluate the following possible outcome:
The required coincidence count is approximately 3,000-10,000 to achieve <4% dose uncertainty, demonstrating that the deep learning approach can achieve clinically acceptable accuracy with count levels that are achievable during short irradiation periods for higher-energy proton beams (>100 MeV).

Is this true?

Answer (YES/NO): NO